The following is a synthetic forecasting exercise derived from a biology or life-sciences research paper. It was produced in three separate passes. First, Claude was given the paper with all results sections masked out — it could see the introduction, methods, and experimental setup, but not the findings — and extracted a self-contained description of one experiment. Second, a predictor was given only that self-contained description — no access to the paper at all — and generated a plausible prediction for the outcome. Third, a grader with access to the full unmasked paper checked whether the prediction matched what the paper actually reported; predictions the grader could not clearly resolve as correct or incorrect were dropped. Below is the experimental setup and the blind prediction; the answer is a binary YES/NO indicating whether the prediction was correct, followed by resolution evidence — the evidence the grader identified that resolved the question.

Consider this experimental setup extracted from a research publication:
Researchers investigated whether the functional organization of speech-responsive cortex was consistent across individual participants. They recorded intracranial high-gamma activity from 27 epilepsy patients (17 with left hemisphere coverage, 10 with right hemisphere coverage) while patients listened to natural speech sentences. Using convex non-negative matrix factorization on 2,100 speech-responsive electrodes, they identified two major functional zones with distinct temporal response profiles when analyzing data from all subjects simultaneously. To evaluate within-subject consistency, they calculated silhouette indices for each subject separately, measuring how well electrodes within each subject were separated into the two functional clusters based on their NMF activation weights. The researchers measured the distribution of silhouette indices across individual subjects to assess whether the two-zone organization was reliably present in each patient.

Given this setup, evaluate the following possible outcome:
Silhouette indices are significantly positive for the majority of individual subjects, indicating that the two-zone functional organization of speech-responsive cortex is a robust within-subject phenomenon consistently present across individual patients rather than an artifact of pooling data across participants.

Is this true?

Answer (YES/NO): YES